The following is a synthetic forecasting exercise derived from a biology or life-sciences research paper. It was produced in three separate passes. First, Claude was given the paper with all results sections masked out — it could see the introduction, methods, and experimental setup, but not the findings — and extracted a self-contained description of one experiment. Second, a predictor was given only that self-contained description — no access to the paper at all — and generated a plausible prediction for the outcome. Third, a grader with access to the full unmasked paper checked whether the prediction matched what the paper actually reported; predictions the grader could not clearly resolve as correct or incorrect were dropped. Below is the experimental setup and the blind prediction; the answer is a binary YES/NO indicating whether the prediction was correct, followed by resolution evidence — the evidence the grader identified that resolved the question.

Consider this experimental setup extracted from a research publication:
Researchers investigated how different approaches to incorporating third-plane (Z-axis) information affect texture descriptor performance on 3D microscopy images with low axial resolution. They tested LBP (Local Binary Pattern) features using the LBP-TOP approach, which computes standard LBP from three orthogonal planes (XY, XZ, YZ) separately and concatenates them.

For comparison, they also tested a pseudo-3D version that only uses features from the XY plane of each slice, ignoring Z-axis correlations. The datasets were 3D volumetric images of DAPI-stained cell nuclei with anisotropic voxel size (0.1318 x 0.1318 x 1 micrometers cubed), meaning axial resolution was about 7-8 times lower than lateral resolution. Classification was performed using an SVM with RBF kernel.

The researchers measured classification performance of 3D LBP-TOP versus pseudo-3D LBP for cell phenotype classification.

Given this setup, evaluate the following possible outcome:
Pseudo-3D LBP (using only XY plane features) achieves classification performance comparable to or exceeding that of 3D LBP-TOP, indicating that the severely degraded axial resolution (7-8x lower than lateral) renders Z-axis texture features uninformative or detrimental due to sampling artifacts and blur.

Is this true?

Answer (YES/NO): NO